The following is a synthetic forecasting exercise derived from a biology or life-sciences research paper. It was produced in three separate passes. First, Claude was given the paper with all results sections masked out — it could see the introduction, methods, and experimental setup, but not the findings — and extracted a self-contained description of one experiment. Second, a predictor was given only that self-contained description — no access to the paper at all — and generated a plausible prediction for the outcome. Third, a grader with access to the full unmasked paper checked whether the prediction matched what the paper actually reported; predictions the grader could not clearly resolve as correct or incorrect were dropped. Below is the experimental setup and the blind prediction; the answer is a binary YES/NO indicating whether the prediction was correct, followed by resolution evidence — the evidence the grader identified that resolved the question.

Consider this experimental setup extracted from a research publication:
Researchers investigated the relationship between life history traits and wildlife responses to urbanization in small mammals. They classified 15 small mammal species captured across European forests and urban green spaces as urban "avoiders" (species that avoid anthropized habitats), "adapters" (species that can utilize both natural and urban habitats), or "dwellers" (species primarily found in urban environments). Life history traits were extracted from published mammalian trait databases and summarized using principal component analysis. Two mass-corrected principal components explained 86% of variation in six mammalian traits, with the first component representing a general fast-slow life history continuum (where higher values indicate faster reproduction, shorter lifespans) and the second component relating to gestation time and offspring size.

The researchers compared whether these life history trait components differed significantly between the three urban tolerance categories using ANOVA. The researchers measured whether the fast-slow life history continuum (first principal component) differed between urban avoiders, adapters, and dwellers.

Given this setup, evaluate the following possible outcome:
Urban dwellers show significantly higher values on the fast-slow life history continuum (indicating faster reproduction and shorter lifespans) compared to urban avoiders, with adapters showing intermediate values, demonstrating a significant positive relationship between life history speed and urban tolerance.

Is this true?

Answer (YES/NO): NO